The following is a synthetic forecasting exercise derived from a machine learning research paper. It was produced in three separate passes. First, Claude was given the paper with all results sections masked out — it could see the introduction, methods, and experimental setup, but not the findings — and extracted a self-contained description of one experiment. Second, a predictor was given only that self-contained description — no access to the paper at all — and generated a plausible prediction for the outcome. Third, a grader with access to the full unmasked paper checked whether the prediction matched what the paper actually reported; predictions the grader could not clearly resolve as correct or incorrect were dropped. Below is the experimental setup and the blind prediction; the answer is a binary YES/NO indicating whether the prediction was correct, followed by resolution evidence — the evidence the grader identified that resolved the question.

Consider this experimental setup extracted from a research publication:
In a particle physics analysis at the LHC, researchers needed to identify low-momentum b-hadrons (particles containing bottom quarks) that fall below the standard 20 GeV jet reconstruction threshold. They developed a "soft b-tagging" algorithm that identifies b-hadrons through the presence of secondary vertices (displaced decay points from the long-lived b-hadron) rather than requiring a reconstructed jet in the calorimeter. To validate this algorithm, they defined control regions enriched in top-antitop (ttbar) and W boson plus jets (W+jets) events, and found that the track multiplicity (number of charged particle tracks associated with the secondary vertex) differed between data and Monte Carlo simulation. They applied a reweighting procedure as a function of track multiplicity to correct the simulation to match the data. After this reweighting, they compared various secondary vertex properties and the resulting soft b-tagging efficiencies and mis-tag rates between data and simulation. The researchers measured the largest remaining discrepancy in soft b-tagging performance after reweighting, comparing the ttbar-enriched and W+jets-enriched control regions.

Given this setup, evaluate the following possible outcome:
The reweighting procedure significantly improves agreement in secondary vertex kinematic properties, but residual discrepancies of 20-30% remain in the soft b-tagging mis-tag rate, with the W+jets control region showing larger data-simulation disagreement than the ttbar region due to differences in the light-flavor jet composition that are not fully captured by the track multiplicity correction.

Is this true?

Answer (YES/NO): NO